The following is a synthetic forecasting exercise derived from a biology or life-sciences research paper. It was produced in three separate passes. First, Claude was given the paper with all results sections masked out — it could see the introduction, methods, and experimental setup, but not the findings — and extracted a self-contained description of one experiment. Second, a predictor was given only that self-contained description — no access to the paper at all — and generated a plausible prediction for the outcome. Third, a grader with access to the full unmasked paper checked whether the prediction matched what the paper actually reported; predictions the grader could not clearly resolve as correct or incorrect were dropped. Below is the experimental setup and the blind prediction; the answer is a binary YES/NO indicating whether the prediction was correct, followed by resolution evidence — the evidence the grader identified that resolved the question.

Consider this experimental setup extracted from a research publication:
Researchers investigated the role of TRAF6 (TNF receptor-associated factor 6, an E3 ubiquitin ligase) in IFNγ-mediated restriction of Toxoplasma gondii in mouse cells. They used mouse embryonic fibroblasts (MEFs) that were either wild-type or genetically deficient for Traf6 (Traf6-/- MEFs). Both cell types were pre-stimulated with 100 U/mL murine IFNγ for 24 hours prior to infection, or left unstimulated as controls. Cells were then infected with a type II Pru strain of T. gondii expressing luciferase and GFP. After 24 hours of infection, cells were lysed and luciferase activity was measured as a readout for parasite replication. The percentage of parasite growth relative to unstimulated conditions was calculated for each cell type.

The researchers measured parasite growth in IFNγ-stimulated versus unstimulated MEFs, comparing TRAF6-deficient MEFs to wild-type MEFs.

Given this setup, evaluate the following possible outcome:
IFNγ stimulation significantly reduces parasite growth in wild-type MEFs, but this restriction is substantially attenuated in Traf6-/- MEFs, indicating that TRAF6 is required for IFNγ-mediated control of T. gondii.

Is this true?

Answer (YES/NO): YES